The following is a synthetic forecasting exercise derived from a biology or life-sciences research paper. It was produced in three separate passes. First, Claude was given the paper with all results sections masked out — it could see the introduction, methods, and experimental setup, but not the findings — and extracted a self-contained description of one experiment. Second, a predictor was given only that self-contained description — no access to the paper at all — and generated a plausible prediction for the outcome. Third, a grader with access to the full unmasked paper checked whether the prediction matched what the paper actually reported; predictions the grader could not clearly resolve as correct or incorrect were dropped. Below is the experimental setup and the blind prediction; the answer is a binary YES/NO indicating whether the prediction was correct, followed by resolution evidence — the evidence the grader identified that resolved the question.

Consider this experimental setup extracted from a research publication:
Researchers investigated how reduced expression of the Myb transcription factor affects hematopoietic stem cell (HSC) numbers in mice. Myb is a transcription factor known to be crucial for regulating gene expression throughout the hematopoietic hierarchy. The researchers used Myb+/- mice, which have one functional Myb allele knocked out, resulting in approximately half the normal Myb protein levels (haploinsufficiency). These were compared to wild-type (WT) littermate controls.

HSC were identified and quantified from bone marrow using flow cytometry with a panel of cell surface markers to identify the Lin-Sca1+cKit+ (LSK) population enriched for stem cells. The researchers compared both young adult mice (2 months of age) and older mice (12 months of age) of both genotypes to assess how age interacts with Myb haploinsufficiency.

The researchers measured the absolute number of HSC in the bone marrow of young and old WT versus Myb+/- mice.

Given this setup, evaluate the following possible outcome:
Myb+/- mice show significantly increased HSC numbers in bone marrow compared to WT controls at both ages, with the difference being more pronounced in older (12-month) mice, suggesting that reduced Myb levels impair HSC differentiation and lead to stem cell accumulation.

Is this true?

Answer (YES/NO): NO